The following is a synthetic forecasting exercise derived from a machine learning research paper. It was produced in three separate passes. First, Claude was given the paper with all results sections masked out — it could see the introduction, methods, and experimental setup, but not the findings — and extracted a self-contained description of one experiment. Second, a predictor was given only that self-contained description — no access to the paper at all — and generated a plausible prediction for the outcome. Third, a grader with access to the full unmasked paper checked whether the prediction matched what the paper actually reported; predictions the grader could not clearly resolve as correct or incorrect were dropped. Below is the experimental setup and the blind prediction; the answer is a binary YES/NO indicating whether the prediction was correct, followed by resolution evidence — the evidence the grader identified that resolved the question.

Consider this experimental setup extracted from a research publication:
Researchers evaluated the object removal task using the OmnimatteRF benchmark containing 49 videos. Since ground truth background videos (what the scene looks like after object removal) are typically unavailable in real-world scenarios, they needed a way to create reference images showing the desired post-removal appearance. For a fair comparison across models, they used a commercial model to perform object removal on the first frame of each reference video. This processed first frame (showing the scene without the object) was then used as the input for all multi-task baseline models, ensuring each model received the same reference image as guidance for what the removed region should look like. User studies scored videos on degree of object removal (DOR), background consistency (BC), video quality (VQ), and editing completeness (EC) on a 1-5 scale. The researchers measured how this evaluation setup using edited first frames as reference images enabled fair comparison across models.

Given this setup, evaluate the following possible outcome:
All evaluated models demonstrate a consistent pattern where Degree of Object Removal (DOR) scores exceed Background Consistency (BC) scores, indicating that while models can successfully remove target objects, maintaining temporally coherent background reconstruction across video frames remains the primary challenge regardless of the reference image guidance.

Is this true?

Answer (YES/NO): YES